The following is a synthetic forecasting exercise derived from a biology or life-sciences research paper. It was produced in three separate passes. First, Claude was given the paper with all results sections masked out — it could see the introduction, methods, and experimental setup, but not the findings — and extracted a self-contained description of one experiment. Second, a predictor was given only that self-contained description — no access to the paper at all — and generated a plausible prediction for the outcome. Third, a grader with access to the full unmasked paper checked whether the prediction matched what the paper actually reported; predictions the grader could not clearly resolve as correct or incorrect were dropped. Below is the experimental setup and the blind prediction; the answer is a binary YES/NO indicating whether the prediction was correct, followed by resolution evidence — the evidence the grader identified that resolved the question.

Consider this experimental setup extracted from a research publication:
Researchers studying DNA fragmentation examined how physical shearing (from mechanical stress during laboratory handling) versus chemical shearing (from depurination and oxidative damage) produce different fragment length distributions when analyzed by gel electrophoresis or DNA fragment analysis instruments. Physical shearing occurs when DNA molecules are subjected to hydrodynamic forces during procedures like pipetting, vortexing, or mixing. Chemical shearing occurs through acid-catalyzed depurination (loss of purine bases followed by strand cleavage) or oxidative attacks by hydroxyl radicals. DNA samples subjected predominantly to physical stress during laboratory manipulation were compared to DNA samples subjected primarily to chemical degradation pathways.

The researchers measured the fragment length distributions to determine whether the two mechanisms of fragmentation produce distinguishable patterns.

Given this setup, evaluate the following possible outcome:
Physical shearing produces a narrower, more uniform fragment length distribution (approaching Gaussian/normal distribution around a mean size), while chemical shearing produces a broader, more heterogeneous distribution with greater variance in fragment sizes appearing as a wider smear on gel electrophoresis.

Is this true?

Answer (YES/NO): NO